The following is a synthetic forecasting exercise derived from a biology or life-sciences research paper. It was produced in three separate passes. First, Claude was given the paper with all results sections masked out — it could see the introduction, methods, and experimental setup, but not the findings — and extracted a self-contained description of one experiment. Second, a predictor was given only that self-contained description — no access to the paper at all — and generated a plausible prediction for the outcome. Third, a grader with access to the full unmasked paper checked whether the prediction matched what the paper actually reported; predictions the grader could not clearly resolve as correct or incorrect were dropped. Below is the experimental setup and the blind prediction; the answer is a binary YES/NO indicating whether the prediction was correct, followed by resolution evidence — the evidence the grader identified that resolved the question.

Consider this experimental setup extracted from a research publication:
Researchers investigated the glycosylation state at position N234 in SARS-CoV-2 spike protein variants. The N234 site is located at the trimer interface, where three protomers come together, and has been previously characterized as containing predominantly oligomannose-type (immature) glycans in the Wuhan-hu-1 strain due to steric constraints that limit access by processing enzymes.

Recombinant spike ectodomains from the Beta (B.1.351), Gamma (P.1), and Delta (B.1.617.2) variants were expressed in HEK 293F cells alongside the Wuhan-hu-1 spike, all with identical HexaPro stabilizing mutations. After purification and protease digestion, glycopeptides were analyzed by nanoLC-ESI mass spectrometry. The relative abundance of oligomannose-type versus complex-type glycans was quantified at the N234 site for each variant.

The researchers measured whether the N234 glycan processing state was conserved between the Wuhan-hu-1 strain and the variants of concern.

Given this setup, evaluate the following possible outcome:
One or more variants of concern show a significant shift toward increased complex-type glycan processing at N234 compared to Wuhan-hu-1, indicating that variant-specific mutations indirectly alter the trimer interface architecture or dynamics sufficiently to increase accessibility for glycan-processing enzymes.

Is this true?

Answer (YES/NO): NO